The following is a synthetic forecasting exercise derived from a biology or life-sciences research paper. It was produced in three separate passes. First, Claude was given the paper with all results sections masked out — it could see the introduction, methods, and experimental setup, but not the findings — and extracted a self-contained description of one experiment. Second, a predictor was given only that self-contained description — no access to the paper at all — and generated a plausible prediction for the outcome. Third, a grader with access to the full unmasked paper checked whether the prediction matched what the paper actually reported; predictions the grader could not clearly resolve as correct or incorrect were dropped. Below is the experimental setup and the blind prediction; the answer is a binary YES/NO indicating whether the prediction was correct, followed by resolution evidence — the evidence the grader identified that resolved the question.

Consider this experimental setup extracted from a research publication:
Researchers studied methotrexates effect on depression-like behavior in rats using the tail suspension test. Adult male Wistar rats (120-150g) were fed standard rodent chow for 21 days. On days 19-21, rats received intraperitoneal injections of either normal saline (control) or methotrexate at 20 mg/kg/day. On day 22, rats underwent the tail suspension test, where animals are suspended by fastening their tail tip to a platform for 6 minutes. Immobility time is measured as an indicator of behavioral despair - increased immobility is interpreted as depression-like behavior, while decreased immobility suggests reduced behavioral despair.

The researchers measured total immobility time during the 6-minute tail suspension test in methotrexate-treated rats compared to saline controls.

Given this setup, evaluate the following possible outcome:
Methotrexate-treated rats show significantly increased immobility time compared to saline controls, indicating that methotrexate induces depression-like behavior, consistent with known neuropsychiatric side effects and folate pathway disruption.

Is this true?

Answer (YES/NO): YES